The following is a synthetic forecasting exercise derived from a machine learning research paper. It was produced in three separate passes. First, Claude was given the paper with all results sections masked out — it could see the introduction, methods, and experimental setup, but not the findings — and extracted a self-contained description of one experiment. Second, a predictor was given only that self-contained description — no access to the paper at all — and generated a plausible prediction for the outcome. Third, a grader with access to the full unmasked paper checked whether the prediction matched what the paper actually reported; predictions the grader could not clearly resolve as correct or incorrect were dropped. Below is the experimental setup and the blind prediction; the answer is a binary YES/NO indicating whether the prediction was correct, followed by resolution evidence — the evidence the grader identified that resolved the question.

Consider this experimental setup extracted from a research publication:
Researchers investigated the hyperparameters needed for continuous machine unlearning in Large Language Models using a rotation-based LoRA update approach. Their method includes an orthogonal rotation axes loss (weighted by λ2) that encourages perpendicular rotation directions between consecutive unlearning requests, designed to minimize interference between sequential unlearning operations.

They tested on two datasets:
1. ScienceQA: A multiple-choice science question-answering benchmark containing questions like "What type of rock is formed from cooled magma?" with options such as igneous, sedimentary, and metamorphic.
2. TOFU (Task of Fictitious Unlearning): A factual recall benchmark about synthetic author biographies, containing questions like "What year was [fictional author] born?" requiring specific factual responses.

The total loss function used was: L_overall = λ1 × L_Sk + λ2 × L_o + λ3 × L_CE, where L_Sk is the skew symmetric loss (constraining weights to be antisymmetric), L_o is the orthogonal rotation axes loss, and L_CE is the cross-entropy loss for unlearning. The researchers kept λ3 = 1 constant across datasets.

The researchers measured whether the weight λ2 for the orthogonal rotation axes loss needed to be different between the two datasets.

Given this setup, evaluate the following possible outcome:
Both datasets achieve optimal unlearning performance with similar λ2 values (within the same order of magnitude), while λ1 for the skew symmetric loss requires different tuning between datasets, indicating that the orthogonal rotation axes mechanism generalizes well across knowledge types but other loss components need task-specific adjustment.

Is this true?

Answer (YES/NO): YES